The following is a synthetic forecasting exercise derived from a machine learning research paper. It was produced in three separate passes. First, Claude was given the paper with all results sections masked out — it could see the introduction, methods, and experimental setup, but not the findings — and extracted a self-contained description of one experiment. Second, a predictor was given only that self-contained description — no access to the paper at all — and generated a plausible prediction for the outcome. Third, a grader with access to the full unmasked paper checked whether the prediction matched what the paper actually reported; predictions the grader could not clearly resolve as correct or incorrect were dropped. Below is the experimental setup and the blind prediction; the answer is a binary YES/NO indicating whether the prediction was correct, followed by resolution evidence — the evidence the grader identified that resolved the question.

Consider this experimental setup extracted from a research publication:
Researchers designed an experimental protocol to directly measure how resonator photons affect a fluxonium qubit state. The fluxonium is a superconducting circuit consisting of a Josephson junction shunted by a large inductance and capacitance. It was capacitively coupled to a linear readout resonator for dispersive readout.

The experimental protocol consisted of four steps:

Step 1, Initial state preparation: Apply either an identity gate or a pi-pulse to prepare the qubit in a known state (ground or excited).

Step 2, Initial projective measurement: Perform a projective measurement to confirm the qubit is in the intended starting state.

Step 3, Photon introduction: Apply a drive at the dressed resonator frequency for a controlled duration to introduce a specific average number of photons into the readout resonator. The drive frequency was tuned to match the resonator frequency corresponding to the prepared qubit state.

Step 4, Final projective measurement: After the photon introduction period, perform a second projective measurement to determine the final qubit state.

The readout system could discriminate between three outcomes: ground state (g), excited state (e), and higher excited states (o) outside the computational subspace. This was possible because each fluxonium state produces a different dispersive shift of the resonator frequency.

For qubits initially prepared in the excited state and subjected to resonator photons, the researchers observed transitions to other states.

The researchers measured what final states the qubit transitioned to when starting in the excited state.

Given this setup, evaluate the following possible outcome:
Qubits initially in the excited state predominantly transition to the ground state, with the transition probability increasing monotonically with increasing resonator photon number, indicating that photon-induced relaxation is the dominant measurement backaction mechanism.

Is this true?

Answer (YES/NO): NO